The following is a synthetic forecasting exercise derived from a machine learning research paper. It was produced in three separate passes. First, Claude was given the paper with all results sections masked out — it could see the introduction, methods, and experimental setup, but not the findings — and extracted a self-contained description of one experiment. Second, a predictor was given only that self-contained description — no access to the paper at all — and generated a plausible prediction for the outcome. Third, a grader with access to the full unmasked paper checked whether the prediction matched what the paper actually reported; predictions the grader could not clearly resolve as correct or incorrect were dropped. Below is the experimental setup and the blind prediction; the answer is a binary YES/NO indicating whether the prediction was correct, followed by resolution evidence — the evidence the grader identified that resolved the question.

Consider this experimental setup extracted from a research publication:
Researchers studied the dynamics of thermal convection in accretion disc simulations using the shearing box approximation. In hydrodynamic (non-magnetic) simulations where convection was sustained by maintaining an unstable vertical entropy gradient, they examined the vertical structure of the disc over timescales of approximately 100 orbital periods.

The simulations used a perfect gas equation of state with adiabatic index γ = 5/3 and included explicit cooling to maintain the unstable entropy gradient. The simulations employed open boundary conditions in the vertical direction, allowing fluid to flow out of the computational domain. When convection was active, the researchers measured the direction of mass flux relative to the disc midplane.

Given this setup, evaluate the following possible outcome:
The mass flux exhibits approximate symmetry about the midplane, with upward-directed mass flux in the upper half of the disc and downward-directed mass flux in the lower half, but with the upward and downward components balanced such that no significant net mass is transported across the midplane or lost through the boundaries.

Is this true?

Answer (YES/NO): NO